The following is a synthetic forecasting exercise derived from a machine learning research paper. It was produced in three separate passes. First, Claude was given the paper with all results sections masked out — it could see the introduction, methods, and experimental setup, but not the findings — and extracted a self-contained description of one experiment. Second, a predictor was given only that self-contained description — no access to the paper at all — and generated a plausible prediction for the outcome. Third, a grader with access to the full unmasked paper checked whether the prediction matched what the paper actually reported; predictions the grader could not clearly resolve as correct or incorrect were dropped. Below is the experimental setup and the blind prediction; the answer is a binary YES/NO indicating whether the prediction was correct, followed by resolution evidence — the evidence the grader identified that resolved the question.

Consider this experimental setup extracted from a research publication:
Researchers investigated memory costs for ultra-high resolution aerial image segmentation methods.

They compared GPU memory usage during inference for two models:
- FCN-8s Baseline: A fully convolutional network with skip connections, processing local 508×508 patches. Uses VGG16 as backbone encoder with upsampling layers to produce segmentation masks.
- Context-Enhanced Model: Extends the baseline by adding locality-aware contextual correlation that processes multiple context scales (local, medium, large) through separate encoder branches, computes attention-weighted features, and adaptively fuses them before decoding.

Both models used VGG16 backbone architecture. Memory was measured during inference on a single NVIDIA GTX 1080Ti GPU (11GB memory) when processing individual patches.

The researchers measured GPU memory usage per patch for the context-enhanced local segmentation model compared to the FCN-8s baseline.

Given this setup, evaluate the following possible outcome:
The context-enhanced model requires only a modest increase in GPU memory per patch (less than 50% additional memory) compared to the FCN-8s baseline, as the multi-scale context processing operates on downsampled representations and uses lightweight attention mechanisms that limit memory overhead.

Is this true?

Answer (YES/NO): YES